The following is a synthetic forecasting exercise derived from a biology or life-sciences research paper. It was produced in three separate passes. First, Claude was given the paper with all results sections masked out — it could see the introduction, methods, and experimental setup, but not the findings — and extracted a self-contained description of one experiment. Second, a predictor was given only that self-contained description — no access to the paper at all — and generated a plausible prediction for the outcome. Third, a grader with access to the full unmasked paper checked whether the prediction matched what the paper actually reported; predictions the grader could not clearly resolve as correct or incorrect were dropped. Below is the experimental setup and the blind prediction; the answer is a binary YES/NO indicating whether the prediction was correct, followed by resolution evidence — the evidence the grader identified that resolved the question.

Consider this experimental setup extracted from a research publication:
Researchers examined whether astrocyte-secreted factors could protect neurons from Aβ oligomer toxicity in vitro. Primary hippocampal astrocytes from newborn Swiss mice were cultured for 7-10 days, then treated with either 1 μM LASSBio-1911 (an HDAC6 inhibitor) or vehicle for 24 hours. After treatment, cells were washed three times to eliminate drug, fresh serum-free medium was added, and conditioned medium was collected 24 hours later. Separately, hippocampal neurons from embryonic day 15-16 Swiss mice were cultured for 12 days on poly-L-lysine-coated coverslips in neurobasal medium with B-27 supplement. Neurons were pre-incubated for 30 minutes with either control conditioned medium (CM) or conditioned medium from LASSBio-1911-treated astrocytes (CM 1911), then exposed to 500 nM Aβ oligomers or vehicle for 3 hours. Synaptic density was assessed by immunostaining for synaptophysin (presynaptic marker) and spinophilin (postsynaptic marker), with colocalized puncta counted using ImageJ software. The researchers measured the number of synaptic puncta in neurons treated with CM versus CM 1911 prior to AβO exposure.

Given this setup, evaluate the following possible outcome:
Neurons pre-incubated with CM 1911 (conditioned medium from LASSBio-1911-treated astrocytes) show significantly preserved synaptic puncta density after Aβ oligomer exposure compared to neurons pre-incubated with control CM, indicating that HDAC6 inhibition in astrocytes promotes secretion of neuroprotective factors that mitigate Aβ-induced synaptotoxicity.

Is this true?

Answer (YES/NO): YES